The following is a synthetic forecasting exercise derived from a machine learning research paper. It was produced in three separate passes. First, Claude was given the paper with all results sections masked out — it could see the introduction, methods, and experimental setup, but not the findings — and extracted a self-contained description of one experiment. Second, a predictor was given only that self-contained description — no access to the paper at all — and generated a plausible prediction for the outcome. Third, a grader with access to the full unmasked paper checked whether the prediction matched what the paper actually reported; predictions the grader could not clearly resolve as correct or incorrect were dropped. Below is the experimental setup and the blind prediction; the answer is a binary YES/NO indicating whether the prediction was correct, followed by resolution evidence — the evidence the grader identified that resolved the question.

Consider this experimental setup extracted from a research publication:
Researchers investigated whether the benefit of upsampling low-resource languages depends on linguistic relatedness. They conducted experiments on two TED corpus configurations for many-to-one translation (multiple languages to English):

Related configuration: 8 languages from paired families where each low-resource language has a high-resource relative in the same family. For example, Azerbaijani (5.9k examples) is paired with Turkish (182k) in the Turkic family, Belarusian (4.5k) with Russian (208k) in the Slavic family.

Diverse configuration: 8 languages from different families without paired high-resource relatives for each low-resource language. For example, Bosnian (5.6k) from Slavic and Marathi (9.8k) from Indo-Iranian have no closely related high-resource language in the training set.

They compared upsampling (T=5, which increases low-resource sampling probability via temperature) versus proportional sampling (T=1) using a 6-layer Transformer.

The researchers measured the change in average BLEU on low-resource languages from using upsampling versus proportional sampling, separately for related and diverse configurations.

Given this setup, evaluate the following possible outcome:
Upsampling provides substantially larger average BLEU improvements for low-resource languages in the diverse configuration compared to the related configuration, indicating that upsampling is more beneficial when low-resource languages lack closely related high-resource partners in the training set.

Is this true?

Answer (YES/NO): NO